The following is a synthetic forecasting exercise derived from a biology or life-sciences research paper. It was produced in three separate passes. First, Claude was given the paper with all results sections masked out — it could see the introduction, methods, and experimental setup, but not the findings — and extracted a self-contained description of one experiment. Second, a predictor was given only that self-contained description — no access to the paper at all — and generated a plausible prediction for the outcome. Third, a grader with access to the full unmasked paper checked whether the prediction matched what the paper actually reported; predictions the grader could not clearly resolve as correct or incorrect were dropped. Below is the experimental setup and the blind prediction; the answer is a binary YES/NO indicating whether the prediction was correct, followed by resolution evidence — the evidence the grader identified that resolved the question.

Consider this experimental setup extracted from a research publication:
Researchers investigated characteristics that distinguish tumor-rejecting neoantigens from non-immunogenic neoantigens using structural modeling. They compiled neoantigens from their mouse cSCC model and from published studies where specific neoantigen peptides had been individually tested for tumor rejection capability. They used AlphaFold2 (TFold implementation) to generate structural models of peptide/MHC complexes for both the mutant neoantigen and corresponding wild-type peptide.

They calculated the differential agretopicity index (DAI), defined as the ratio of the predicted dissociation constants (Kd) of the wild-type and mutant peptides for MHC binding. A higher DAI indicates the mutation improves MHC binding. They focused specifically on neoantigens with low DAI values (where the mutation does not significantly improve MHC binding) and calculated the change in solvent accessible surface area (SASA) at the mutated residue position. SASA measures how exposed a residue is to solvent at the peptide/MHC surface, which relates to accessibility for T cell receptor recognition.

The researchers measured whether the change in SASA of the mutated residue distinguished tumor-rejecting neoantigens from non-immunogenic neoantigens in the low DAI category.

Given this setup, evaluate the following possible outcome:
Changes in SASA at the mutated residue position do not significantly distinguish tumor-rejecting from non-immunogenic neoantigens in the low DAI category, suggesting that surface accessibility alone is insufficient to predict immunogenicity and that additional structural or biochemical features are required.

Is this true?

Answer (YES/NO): NO